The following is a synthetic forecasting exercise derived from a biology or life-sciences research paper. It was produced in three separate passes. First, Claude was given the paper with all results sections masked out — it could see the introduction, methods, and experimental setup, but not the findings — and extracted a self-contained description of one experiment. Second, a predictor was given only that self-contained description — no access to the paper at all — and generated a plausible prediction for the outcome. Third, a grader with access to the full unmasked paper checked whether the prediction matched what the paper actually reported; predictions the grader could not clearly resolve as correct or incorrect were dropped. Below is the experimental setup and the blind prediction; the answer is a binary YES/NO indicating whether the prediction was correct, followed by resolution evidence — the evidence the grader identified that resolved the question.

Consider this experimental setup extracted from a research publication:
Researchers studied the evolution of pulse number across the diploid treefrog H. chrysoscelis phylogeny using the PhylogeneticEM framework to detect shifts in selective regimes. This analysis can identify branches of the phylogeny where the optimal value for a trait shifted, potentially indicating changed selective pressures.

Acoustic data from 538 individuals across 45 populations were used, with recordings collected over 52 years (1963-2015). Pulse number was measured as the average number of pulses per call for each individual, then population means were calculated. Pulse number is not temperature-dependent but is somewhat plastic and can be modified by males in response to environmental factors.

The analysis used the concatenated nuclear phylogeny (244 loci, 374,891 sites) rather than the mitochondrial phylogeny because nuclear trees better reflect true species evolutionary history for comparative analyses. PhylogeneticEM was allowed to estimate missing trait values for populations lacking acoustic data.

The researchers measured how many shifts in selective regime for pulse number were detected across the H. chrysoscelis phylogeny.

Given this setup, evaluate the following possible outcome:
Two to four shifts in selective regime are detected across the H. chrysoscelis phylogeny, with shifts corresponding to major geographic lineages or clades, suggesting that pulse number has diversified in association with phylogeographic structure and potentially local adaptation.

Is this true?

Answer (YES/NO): YES